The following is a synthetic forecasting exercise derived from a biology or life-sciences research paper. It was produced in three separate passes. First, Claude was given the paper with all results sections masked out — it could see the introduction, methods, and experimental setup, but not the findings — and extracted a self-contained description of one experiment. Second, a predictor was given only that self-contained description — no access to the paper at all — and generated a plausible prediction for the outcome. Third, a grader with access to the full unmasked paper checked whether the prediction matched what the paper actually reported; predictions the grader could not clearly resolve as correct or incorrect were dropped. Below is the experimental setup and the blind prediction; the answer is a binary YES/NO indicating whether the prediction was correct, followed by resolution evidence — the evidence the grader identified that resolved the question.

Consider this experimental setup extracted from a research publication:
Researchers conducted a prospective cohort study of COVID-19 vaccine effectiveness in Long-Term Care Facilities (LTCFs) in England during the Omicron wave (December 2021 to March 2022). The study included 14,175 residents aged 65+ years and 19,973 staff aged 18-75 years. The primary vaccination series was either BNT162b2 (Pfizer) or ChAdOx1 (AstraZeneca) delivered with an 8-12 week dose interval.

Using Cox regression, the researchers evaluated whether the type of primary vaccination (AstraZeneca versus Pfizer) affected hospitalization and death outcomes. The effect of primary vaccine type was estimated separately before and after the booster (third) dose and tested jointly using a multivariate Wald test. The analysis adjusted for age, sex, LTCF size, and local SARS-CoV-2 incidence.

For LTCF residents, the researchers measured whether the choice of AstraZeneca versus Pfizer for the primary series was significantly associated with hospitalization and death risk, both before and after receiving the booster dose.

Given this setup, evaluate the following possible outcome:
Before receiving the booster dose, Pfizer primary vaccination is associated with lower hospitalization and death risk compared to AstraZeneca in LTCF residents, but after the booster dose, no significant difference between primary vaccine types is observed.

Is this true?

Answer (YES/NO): NO